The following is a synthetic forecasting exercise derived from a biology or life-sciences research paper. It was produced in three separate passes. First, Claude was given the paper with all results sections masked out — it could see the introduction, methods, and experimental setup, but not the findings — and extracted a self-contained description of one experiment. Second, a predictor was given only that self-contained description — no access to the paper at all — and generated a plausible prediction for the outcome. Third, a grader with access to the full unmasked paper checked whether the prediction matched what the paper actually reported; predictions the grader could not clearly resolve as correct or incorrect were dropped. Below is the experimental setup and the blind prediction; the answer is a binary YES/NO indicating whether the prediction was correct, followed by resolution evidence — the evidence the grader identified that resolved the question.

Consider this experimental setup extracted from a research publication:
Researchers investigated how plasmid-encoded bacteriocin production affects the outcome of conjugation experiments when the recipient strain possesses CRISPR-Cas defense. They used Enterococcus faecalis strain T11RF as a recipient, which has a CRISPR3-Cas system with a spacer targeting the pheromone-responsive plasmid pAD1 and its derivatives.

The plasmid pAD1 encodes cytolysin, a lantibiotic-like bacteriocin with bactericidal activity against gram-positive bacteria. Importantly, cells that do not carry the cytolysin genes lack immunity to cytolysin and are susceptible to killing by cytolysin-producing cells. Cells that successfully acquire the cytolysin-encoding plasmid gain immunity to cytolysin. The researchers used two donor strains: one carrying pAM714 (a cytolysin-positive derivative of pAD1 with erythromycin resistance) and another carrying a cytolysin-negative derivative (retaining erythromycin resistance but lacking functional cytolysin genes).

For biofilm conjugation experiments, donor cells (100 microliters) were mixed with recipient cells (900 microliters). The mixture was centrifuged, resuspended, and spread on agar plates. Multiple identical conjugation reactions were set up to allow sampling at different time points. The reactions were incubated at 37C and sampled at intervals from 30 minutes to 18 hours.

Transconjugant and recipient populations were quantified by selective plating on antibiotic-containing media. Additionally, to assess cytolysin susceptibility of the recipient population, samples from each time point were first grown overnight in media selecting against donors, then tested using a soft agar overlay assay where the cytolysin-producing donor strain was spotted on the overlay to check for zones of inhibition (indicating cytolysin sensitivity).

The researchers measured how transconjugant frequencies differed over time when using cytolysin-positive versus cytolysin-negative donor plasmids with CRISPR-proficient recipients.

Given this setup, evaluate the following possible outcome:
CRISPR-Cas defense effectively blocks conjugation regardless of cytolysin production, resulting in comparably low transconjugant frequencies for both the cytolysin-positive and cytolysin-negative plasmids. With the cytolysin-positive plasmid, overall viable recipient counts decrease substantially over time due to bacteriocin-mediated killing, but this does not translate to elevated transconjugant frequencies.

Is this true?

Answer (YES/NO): NO